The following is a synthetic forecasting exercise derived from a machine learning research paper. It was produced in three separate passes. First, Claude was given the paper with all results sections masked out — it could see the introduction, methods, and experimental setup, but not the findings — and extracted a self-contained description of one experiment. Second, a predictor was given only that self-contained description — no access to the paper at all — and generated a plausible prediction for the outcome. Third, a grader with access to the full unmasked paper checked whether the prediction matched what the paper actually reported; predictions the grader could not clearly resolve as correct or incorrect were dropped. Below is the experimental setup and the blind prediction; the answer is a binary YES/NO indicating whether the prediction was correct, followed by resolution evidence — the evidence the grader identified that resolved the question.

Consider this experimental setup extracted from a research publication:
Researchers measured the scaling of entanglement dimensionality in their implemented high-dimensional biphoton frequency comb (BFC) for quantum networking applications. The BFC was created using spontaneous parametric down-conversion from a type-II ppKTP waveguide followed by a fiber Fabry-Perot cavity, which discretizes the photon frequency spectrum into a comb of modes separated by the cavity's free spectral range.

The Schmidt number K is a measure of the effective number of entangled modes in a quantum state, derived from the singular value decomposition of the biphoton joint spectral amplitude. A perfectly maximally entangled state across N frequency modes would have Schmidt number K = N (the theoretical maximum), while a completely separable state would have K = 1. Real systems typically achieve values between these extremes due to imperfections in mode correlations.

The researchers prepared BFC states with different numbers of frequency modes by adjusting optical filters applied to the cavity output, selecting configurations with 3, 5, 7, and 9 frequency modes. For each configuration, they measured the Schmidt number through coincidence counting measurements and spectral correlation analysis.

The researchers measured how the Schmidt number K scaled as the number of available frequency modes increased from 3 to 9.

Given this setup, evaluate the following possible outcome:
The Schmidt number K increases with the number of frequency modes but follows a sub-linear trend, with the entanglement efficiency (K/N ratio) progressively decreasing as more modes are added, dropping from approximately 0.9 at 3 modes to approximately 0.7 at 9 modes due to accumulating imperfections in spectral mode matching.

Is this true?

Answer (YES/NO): NO